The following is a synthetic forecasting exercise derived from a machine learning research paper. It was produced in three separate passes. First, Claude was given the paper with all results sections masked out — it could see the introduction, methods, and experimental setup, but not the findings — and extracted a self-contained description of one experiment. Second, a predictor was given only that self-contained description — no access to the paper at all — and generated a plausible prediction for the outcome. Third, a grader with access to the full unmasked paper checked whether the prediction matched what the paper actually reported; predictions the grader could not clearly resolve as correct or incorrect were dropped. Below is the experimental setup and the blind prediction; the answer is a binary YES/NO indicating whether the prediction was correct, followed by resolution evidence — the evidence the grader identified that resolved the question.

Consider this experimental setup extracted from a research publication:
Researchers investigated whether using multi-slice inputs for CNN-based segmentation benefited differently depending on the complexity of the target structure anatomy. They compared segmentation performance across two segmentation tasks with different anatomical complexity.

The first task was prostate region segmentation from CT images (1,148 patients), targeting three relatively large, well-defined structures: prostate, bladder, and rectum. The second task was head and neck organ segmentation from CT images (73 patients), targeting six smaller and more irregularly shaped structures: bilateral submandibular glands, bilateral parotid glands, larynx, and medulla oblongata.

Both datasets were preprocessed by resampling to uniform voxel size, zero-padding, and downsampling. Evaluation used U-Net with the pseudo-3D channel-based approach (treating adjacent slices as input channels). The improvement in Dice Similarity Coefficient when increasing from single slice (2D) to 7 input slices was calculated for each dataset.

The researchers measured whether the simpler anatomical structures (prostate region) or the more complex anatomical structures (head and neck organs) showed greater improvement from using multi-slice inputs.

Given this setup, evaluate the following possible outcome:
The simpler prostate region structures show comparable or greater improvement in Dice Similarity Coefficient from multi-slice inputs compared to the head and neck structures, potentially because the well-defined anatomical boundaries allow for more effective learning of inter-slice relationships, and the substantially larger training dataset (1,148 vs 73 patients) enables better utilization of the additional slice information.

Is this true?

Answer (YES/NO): NO